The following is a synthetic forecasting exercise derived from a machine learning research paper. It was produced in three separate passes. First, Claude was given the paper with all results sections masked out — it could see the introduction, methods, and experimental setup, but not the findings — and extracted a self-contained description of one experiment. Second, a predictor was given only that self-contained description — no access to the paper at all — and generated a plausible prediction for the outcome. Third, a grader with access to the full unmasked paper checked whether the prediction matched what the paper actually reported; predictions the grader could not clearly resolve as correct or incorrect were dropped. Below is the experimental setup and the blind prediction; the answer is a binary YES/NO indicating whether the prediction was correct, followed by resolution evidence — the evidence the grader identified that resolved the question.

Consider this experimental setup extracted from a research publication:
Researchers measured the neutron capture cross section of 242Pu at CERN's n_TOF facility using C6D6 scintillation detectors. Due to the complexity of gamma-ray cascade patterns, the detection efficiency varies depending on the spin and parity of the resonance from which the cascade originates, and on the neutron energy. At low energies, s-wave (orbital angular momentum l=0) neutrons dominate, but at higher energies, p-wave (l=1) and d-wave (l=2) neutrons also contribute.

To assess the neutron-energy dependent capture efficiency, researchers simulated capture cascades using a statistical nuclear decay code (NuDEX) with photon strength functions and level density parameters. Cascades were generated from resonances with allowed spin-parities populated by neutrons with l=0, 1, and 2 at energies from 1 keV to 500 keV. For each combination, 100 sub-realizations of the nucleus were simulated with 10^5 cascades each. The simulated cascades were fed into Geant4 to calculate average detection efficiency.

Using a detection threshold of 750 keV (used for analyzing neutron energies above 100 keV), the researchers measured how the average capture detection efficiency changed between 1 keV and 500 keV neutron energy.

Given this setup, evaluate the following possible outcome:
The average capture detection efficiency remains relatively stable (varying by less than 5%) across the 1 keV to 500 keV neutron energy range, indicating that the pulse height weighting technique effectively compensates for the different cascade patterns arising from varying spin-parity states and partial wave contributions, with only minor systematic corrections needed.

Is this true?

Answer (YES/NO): NO